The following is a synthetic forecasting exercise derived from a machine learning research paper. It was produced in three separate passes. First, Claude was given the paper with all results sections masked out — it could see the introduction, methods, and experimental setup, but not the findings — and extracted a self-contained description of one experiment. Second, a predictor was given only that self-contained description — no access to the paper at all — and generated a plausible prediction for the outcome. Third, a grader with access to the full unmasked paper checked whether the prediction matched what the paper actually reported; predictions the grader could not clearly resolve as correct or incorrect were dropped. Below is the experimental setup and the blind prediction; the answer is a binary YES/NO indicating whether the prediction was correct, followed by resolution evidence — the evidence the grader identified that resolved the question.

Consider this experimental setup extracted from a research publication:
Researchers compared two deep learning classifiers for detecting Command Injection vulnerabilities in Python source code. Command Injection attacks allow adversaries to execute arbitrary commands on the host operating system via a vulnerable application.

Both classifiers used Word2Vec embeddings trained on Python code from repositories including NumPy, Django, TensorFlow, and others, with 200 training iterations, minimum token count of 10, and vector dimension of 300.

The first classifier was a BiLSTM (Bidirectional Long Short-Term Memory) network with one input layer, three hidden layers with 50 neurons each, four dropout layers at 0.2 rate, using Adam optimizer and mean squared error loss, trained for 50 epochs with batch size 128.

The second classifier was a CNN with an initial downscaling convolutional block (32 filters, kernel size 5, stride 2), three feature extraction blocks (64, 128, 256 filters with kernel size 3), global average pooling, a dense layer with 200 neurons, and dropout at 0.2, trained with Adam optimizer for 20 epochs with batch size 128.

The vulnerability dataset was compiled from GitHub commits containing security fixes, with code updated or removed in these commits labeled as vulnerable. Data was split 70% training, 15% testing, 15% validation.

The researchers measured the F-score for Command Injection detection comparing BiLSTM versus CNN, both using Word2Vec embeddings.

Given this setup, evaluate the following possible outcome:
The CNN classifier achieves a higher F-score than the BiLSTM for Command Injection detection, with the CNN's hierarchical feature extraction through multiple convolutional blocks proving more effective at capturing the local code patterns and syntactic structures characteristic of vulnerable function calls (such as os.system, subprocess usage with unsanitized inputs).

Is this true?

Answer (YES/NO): NO